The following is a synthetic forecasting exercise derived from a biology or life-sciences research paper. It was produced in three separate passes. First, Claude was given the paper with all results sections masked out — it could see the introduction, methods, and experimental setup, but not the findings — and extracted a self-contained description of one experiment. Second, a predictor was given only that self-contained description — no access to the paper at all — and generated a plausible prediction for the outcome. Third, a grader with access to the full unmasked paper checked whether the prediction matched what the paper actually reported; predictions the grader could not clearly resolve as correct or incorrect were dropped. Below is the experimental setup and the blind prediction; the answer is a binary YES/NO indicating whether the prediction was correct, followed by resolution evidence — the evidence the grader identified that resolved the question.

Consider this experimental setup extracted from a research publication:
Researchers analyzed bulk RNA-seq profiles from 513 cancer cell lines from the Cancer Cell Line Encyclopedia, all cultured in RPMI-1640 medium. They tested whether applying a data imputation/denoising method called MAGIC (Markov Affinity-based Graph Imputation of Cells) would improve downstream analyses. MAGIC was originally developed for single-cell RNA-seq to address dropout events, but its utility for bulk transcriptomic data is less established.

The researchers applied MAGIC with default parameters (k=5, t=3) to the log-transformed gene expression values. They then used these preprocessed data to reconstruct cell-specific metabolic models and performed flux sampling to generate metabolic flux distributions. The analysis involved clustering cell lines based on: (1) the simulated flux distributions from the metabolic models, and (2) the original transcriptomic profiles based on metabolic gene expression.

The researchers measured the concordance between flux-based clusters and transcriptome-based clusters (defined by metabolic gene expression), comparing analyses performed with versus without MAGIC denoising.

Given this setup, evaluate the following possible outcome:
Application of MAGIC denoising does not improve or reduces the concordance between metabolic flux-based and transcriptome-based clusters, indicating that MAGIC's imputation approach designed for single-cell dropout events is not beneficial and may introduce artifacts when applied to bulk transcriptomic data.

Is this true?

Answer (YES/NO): NO